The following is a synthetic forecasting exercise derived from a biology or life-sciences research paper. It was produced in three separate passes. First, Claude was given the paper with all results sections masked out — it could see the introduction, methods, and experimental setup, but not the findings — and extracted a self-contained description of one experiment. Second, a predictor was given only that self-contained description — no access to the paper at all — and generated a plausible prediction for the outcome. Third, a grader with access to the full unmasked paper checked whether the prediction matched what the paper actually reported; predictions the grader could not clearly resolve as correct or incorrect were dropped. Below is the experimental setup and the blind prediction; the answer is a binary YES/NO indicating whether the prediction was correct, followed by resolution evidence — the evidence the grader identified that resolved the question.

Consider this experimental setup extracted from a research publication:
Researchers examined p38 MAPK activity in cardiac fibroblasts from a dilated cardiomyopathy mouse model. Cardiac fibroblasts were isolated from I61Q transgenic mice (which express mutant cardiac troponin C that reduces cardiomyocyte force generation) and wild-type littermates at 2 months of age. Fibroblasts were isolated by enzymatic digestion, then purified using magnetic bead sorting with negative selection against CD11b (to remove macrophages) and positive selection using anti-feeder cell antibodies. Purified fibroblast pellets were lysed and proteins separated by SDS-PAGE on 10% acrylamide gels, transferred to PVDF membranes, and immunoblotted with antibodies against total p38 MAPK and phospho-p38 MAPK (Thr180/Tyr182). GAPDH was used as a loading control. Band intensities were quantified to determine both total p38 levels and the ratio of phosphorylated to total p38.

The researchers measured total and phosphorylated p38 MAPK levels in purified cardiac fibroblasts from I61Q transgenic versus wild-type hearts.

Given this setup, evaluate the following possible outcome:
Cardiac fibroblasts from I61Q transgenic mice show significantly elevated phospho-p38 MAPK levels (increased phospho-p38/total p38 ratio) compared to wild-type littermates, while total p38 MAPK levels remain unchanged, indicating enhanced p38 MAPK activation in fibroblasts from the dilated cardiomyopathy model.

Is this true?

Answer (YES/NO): NO